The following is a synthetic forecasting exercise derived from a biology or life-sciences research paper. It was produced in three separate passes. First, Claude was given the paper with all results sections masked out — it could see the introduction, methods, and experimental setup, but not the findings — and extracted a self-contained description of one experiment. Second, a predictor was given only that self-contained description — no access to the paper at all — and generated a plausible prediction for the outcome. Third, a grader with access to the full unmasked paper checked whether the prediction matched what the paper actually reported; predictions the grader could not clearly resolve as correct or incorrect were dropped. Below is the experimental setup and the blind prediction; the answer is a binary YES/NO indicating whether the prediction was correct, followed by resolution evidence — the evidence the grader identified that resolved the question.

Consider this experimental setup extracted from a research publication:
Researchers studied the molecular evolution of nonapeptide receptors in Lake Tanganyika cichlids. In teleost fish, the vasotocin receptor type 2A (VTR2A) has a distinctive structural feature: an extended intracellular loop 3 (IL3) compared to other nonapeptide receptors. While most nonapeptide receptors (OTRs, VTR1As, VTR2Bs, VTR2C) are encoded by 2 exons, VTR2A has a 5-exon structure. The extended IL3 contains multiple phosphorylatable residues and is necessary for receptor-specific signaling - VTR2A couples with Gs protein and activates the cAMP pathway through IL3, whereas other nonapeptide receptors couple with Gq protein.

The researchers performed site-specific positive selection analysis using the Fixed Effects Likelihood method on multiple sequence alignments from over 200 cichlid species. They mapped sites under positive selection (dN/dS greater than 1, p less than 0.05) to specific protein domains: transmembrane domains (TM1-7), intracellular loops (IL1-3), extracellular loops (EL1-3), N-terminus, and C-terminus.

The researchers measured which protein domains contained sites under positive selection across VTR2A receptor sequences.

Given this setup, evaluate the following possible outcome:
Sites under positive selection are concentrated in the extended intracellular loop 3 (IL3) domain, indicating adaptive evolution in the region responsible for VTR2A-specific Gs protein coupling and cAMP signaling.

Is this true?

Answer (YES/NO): YES